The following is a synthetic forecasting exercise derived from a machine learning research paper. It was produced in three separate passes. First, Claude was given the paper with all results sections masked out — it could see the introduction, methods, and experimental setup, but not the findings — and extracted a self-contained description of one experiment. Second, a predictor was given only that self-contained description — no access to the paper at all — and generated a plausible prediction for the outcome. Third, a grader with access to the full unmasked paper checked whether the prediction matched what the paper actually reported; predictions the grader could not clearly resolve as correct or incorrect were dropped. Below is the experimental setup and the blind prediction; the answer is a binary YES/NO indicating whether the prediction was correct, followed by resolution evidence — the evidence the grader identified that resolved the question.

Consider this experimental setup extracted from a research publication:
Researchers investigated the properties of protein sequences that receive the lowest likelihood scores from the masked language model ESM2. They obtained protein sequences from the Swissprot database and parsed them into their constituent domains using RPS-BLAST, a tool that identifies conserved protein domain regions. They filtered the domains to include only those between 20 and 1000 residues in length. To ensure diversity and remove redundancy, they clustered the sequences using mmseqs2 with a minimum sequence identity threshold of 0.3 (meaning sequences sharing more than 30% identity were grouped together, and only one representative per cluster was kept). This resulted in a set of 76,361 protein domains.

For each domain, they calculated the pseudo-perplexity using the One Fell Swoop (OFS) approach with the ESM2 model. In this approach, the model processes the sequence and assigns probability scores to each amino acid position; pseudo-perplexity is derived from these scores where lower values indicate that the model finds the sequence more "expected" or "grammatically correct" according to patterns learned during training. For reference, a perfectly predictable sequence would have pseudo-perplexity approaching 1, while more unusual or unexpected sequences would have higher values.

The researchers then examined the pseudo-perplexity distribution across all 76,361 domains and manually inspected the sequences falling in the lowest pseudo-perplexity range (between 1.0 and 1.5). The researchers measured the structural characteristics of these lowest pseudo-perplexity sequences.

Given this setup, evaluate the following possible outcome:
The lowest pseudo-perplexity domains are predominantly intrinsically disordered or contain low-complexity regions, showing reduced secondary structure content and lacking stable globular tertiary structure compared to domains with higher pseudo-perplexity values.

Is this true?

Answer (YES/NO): NO